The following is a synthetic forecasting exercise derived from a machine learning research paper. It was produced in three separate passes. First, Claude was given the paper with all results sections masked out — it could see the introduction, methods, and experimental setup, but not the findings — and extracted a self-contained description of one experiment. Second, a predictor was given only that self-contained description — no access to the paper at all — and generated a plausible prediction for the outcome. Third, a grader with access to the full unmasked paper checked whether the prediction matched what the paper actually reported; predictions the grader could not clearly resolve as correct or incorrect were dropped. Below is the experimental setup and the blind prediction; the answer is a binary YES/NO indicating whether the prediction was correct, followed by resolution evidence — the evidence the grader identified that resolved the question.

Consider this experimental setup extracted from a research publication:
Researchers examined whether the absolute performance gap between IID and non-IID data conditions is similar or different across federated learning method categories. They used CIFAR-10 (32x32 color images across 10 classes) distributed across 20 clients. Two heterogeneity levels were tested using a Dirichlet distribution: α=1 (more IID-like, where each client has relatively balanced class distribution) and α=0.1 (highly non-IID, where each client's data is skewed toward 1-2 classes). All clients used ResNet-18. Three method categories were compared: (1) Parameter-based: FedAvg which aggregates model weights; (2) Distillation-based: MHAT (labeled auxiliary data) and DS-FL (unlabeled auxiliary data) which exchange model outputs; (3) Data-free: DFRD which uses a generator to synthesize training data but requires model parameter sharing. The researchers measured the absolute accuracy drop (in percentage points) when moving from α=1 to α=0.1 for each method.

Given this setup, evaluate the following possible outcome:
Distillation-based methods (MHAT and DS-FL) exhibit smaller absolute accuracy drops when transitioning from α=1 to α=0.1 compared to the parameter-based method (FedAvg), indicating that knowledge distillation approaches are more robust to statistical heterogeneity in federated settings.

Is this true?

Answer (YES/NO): NO